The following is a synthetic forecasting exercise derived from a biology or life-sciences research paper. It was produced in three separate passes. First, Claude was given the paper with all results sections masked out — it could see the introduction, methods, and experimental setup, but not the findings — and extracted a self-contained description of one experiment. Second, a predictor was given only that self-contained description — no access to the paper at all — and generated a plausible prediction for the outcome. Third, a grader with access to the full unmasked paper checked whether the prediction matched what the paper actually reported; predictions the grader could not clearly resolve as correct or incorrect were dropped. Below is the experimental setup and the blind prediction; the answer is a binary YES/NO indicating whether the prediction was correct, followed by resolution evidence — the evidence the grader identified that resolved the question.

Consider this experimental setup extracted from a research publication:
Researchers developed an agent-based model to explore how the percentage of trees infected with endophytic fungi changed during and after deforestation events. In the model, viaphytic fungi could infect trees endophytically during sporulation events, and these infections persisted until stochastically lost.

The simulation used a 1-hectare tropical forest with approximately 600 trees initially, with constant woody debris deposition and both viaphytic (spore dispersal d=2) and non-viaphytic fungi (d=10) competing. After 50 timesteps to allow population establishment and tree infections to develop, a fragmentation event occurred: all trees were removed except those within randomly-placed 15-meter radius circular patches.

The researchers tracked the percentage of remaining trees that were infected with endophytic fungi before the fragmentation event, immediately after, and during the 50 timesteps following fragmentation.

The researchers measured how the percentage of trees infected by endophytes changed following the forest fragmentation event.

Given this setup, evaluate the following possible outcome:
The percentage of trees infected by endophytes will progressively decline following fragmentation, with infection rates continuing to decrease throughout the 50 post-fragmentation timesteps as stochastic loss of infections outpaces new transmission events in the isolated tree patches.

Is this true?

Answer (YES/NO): NO